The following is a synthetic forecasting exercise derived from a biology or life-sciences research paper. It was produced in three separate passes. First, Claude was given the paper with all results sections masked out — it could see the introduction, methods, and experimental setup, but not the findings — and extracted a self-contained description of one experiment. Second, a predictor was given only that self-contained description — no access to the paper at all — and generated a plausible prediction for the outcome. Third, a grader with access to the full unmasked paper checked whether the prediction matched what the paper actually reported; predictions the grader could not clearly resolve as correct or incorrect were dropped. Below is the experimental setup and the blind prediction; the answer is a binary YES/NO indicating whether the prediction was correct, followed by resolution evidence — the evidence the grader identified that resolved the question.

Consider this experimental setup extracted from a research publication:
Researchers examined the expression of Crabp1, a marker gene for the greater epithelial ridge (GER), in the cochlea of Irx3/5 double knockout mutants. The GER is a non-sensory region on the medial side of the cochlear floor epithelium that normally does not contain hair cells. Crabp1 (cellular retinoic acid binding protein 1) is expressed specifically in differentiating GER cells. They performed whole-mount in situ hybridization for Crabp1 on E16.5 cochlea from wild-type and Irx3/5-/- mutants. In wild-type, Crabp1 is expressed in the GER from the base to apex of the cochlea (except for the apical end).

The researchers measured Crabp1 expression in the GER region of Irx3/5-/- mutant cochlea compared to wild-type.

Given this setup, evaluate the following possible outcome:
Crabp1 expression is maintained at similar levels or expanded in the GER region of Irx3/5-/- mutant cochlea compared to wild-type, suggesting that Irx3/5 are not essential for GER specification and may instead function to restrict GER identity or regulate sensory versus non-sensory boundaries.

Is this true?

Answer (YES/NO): NO